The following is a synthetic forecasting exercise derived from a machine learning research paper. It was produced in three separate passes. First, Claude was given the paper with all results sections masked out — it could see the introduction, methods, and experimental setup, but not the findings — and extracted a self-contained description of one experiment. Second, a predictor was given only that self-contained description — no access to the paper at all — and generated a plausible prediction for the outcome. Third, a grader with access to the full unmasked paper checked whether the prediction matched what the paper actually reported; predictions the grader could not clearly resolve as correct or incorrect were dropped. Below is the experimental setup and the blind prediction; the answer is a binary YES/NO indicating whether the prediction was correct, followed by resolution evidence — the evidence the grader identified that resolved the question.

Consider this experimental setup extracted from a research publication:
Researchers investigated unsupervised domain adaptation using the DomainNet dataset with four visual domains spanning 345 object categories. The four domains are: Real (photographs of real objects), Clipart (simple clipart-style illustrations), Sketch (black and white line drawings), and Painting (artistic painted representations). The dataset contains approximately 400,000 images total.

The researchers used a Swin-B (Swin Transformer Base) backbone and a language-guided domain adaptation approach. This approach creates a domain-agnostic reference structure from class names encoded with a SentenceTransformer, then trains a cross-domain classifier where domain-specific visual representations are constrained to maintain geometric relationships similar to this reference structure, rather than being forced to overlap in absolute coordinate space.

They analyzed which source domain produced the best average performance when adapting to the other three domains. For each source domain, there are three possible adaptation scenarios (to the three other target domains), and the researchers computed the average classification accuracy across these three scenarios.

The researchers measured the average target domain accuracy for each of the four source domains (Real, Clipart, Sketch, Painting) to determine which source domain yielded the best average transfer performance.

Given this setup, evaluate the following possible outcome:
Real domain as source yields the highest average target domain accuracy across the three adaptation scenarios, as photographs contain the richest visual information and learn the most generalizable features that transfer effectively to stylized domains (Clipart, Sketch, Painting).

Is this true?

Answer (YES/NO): NO